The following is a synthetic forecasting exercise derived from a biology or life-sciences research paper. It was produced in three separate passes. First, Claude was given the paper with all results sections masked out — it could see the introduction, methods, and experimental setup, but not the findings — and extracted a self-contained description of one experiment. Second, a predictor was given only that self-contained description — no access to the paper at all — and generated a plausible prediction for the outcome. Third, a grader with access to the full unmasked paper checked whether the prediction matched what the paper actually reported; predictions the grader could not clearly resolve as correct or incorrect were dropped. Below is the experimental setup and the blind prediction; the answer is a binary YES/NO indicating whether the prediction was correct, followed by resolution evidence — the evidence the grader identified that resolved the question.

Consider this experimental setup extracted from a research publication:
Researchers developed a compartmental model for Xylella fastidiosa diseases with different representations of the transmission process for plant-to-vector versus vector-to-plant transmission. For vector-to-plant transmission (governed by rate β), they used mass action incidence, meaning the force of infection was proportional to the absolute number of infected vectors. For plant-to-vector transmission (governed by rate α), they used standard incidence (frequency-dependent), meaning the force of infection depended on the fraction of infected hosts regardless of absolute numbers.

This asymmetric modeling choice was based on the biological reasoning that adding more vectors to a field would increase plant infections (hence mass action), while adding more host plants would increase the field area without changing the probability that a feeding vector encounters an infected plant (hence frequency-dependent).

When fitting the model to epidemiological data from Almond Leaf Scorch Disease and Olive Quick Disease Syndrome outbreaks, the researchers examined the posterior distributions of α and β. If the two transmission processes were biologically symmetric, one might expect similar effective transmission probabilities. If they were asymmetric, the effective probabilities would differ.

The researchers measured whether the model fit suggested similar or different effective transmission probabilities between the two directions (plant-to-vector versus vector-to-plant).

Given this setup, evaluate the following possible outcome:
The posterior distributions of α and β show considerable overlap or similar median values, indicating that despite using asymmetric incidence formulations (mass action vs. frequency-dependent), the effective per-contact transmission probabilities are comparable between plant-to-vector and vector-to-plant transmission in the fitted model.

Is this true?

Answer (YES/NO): NO